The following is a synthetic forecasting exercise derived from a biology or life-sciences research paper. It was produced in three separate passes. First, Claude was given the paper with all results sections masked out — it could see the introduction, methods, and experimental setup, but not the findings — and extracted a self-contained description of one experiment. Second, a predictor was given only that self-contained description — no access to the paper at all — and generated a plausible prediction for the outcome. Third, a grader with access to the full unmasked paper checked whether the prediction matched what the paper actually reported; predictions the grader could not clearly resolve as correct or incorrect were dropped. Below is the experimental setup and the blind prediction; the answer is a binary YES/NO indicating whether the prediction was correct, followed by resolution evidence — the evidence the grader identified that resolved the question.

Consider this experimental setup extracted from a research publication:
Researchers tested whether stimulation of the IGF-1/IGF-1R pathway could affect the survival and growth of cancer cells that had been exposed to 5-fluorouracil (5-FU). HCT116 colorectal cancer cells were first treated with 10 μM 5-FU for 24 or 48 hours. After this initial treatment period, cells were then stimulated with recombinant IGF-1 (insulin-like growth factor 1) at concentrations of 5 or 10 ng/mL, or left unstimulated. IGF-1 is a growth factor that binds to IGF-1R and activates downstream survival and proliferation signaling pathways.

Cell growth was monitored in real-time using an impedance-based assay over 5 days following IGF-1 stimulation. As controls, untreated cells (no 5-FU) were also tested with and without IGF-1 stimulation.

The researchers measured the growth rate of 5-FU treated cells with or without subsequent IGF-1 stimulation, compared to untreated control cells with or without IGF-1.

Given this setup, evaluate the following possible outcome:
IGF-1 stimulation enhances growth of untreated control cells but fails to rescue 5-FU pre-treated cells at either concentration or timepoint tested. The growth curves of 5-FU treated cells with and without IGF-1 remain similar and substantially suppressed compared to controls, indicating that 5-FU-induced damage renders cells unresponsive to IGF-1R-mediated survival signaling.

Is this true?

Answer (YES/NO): NO